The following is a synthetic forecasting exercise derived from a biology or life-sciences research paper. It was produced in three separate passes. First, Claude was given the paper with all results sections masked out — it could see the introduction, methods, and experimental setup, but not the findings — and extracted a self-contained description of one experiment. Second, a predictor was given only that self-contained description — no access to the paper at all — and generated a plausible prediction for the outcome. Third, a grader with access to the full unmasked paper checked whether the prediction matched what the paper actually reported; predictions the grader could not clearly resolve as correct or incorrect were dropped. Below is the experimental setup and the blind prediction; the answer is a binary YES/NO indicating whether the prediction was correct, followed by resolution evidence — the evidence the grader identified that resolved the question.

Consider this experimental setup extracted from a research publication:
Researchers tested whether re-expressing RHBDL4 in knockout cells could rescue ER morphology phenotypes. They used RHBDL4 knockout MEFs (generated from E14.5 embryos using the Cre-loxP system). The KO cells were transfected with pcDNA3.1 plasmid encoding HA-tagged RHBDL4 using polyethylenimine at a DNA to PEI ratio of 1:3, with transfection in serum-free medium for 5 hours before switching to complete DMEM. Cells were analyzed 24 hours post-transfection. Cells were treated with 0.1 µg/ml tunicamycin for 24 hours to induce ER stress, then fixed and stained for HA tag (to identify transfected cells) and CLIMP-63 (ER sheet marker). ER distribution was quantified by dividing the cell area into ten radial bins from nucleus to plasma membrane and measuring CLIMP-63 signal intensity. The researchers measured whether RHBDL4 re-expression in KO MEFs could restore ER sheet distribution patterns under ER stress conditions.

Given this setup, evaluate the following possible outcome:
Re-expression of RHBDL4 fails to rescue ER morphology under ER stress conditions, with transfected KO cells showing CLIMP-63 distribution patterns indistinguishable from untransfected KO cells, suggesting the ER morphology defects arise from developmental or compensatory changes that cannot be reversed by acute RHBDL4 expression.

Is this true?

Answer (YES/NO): NO